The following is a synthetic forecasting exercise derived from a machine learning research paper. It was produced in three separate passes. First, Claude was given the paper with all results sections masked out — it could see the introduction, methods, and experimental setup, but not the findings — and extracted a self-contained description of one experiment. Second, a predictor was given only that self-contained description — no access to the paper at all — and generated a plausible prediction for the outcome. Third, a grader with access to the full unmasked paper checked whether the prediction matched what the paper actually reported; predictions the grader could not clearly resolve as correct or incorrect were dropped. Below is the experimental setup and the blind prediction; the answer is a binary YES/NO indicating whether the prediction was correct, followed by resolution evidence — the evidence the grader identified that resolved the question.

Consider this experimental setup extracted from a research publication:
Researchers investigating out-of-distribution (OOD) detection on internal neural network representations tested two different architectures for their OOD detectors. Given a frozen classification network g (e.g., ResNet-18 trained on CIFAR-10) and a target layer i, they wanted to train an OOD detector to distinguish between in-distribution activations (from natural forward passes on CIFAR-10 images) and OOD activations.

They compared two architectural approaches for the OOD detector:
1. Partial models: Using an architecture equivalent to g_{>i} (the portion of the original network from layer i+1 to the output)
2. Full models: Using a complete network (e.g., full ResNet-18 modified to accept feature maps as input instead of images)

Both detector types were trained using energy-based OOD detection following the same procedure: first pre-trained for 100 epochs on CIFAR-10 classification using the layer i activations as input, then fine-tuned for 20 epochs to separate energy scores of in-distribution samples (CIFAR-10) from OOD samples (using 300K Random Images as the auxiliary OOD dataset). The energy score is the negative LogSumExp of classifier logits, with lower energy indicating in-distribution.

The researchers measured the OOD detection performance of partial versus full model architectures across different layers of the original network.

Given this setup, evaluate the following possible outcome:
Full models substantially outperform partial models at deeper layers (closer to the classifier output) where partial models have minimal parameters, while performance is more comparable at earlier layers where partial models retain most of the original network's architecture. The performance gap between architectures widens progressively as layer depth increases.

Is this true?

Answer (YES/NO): NO